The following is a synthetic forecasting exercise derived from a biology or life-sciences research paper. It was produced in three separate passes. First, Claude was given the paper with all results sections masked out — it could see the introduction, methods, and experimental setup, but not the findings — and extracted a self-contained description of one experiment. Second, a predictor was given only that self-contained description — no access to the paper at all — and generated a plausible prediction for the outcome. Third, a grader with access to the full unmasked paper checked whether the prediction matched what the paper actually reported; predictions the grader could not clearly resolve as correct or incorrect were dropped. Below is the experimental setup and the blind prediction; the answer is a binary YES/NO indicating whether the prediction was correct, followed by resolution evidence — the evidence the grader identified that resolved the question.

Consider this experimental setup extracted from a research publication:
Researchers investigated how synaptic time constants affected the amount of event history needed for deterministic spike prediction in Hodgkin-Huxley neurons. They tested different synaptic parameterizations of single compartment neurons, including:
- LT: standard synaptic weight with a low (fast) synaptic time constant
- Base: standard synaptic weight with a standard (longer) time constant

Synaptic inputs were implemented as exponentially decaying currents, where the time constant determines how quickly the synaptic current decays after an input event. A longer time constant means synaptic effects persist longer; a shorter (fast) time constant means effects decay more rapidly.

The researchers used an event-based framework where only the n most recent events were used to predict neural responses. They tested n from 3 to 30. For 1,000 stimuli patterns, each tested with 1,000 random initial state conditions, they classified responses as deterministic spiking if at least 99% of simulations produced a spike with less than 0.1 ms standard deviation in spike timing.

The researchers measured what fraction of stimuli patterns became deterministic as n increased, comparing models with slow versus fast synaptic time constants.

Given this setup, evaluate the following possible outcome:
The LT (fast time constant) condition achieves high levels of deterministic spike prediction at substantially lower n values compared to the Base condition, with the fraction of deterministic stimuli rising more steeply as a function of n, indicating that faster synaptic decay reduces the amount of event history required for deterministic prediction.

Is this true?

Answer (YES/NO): NO